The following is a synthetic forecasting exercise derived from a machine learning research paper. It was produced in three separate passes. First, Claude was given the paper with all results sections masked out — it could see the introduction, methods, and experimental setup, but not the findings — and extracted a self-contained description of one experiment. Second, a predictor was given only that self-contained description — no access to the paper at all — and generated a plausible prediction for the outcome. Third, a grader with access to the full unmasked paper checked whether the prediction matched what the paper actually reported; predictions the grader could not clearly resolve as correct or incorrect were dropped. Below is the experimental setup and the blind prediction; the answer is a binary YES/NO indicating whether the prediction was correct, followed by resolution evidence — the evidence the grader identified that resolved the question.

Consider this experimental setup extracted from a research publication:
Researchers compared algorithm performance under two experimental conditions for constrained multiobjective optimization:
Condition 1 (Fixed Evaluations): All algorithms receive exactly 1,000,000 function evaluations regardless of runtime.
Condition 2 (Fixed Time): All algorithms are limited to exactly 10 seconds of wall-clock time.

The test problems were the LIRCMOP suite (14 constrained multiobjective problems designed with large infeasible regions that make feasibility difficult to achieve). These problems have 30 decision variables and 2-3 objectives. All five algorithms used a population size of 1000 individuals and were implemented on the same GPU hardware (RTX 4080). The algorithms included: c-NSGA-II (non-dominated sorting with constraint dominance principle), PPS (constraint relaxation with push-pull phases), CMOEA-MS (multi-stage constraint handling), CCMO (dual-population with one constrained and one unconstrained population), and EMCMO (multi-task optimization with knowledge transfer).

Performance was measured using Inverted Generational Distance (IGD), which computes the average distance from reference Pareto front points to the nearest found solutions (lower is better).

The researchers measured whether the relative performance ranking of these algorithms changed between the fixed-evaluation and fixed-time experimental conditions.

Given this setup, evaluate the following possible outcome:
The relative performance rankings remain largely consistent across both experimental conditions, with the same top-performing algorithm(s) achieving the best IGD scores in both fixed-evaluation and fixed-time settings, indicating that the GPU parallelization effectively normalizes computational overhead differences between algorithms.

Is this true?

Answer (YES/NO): NO